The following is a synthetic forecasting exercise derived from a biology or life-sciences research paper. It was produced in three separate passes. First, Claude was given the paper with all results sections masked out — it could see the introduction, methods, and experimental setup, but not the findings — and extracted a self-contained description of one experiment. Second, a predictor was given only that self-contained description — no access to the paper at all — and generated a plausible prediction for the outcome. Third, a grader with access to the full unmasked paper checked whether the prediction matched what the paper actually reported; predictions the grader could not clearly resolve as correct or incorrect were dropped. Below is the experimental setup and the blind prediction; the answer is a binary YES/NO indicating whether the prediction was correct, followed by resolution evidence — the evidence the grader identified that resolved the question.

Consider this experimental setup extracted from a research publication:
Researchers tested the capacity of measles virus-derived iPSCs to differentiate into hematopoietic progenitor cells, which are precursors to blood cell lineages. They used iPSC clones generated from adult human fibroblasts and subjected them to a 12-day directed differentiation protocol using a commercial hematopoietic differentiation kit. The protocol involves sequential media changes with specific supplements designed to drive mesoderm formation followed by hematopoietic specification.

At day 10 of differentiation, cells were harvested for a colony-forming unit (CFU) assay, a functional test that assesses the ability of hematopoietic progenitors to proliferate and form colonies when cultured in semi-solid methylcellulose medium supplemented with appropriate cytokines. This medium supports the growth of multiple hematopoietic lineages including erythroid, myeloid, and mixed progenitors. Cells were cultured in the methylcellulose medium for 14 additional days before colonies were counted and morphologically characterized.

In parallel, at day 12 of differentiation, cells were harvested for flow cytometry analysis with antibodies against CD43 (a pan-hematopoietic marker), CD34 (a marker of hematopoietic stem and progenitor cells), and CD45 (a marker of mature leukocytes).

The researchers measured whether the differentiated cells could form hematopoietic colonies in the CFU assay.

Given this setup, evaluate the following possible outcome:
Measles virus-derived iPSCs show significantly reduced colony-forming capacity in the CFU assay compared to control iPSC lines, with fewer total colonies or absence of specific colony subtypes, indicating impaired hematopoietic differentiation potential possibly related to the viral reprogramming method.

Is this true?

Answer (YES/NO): NO